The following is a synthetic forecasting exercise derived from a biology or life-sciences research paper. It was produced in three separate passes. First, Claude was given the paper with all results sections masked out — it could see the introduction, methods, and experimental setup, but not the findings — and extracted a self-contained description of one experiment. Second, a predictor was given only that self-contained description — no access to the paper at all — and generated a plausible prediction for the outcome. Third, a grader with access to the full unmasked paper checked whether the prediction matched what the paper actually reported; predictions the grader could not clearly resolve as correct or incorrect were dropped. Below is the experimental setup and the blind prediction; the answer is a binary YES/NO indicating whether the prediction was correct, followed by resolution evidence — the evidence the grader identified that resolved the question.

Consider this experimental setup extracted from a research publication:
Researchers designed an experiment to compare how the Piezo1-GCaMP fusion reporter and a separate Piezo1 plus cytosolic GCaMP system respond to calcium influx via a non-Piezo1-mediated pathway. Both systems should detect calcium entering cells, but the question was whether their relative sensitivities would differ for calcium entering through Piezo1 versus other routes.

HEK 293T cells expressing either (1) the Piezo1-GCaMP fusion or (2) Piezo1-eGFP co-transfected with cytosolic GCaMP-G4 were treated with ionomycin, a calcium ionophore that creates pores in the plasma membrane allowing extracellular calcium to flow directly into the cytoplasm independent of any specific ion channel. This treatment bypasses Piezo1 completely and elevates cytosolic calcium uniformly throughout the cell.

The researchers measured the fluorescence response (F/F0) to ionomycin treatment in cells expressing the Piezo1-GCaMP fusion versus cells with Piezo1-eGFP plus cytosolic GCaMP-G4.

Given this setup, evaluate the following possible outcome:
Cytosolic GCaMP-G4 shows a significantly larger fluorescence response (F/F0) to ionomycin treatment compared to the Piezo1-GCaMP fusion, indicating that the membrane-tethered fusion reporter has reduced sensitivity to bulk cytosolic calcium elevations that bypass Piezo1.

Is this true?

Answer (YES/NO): YES